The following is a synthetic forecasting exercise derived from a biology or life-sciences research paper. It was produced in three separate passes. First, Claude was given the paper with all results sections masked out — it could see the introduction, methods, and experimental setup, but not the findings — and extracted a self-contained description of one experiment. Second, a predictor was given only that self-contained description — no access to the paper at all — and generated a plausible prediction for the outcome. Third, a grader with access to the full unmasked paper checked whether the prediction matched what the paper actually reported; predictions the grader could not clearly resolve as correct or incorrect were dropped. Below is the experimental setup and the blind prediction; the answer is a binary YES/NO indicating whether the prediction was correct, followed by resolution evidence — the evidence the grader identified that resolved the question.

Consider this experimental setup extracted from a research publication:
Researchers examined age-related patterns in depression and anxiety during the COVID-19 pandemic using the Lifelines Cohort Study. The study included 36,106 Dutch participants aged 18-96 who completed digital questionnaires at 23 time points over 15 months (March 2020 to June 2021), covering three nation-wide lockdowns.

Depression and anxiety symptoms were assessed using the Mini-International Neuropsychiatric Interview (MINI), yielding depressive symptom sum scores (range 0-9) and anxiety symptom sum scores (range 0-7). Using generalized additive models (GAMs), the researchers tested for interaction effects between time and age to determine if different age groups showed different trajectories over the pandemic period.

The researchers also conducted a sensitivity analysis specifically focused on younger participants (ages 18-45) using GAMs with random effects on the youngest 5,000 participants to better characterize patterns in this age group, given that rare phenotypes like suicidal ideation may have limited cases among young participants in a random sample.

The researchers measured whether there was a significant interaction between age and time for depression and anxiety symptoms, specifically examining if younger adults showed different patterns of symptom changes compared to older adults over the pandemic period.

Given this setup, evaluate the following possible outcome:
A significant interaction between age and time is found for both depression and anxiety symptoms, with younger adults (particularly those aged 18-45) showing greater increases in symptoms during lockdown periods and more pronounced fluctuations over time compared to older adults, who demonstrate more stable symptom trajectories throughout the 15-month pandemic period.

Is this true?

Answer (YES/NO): NO